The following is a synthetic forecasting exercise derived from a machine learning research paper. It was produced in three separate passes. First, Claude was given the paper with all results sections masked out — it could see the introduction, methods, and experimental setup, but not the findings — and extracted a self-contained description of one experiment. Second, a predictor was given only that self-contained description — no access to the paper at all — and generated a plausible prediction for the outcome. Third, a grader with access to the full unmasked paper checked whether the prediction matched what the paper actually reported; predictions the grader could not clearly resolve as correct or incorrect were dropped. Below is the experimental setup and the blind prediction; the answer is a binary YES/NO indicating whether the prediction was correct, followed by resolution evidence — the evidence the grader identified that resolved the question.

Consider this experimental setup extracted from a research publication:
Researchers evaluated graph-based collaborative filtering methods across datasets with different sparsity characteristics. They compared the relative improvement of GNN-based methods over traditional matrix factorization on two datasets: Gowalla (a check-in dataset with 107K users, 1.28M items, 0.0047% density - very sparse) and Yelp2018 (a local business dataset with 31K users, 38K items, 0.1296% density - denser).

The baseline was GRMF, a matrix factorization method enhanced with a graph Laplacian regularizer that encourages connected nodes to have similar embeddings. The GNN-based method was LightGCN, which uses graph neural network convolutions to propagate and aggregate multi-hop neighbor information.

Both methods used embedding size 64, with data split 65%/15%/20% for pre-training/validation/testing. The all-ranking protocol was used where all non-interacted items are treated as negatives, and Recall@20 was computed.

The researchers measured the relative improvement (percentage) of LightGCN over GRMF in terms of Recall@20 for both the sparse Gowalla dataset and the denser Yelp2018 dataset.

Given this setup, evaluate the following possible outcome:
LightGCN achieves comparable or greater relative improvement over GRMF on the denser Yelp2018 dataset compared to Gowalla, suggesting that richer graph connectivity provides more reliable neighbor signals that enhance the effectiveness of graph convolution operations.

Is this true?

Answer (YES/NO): YES